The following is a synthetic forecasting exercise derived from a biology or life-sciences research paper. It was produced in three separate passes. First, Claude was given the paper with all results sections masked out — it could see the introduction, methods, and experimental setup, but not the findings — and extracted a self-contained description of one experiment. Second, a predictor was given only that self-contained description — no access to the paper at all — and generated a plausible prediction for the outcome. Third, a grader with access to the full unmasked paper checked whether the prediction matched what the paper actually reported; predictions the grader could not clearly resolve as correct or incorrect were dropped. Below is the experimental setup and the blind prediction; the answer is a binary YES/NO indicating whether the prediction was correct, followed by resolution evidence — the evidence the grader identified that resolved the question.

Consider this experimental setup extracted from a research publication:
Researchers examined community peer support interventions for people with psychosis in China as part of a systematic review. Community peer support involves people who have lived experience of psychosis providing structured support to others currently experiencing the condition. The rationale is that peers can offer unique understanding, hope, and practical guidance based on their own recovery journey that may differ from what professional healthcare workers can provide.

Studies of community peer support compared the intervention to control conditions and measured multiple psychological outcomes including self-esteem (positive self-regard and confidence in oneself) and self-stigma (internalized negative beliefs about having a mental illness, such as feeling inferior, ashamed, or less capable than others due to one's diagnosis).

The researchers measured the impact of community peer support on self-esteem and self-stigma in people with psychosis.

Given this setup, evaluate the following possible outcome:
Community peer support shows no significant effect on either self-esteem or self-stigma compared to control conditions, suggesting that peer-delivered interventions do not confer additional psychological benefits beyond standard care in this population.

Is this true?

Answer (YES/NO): YES